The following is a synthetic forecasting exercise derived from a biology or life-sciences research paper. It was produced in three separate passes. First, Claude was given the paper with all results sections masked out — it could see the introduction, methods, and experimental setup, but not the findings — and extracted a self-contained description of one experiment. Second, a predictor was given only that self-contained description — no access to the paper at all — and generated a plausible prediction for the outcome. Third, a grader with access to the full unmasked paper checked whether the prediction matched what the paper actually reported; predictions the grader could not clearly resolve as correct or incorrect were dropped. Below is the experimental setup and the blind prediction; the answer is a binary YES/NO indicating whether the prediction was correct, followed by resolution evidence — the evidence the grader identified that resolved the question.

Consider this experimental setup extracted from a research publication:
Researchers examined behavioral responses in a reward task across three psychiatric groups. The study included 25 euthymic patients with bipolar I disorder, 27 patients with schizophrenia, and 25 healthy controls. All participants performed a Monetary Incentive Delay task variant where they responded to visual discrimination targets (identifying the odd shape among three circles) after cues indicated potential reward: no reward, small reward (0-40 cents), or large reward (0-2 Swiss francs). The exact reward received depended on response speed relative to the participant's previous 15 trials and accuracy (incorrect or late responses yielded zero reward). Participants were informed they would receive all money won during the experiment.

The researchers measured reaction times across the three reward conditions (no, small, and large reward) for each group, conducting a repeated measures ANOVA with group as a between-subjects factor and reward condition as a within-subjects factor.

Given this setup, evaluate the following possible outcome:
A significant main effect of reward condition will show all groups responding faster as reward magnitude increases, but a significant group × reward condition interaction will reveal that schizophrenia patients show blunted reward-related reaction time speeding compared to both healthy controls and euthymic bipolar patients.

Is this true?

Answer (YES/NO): NO